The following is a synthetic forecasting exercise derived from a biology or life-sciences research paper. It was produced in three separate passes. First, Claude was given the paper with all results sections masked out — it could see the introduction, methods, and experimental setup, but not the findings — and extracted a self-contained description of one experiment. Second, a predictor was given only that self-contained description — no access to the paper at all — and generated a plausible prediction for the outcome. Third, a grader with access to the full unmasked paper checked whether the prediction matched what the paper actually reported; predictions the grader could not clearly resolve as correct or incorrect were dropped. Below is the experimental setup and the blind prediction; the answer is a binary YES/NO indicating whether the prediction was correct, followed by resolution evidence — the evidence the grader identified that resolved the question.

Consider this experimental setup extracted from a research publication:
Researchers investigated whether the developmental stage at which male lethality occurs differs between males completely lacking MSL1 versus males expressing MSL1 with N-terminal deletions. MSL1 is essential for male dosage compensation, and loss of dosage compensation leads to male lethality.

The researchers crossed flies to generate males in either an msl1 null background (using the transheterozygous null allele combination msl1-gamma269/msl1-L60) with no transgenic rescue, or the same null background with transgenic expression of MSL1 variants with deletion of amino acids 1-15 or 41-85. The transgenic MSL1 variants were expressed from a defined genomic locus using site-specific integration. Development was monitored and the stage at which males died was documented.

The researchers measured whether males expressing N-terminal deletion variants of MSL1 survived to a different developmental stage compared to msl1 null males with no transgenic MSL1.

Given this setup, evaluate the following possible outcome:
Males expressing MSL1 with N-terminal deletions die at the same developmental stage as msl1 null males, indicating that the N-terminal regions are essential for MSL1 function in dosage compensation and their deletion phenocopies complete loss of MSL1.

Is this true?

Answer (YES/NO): YES